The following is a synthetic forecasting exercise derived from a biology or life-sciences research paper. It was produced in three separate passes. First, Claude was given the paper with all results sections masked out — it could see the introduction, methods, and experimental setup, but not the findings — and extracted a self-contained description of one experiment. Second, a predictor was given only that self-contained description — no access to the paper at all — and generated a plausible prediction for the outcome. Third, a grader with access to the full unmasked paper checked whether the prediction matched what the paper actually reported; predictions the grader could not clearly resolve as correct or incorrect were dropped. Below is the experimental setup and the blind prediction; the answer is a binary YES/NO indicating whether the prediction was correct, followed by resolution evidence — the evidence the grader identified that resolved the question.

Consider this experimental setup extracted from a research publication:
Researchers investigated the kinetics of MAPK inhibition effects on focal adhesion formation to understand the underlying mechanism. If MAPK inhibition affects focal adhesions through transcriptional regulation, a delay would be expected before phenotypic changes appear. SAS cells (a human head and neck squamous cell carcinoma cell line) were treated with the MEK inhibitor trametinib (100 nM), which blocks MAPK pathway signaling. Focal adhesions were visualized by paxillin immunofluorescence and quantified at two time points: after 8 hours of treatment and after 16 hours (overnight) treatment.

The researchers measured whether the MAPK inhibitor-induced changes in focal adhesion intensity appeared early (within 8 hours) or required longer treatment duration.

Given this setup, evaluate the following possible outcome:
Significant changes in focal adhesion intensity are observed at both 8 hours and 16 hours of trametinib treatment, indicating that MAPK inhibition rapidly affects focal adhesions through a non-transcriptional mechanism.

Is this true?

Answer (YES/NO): NO